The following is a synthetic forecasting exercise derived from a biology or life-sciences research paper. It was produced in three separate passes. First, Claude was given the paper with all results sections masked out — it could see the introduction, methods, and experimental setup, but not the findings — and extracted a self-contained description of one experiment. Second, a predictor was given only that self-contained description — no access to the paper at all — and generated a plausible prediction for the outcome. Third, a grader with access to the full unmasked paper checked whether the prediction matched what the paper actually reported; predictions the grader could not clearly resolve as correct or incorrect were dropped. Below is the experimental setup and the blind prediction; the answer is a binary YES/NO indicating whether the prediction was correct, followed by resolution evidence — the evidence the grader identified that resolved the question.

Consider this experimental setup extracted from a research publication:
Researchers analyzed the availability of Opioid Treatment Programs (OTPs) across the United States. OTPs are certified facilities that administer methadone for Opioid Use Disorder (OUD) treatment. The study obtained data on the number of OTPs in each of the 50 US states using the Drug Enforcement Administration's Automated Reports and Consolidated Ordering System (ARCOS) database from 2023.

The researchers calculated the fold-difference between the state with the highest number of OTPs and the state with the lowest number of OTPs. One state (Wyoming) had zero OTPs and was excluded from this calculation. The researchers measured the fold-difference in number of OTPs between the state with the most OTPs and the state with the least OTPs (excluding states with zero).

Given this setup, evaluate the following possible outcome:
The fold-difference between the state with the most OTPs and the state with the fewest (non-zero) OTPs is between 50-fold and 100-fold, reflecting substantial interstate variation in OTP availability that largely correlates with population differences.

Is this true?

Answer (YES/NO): NO